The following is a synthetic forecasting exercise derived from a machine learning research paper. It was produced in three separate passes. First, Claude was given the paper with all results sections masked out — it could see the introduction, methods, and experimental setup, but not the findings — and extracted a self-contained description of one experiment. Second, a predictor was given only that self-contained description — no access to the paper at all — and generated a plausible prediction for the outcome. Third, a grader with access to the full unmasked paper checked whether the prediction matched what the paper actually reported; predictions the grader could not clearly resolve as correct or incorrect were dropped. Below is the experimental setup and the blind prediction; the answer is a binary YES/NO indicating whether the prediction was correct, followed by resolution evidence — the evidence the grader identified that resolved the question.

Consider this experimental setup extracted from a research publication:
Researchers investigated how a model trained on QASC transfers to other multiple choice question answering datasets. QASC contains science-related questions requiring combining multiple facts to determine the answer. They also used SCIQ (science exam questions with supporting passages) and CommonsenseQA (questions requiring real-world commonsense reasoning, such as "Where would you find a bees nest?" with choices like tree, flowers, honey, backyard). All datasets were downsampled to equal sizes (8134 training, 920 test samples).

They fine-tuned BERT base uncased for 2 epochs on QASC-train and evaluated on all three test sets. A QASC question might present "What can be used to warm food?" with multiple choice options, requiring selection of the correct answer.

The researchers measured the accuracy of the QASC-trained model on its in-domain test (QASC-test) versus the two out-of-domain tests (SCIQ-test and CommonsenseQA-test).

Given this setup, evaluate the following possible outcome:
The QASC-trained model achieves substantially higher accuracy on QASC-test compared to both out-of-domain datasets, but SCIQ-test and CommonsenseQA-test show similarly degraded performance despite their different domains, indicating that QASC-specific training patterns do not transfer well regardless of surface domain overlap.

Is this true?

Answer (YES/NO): YES